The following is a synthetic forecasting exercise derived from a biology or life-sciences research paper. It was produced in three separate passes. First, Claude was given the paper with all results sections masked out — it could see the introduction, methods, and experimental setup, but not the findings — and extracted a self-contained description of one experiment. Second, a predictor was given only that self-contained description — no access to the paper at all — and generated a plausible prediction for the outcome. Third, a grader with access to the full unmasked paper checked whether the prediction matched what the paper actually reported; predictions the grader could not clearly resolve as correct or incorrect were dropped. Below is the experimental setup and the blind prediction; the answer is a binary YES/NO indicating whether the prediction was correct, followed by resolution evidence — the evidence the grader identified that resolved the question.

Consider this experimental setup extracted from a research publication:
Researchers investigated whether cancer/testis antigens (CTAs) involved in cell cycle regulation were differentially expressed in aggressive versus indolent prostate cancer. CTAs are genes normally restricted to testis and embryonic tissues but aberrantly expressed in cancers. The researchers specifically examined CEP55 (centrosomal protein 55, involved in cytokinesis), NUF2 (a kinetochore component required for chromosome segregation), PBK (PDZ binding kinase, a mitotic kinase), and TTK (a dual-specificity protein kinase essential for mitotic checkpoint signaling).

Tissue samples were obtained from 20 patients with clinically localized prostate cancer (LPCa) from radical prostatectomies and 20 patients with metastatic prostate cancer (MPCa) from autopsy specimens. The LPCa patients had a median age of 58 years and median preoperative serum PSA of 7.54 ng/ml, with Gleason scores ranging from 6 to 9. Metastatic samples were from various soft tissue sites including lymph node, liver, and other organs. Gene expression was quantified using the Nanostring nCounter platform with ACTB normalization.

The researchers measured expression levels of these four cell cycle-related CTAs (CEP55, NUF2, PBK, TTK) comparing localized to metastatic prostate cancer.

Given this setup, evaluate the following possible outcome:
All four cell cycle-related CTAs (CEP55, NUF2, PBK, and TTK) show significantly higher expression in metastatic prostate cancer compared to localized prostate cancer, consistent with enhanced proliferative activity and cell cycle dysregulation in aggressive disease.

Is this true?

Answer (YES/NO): YES